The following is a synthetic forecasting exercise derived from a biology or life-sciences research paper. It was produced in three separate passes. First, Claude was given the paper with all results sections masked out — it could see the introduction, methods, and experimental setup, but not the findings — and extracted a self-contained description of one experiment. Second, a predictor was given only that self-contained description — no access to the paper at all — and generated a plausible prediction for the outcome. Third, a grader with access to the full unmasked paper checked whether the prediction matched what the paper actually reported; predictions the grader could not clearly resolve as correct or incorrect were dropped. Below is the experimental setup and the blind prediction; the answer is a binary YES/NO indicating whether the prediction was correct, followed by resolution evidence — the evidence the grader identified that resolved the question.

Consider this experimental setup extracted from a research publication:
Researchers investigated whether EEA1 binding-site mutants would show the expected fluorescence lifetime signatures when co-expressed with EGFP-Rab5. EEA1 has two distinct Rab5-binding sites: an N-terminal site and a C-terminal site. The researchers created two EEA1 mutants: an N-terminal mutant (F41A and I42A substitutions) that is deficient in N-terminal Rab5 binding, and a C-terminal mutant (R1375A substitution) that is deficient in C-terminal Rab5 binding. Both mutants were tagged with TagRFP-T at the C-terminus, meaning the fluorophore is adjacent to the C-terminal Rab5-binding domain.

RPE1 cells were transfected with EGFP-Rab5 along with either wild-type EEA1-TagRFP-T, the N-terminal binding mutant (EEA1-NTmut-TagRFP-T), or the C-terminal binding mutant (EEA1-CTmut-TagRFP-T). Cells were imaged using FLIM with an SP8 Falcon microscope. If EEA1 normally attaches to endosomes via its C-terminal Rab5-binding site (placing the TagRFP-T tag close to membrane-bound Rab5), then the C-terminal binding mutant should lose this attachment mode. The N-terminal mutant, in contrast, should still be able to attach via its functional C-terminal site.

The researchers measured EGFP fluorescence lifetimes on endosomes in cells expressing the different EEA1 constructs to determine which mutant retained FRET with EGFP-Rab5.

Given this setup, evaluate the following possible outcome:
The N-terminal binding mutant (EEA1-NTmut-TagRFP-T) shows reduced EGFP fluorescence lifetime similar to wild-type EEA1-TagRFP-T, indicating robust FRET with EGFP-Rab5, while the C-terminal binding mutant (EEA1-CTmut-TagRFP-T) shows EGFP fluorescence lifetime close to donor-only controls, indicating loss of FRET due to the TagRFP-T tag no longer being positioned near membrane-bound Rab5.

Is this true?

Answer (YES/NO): NO